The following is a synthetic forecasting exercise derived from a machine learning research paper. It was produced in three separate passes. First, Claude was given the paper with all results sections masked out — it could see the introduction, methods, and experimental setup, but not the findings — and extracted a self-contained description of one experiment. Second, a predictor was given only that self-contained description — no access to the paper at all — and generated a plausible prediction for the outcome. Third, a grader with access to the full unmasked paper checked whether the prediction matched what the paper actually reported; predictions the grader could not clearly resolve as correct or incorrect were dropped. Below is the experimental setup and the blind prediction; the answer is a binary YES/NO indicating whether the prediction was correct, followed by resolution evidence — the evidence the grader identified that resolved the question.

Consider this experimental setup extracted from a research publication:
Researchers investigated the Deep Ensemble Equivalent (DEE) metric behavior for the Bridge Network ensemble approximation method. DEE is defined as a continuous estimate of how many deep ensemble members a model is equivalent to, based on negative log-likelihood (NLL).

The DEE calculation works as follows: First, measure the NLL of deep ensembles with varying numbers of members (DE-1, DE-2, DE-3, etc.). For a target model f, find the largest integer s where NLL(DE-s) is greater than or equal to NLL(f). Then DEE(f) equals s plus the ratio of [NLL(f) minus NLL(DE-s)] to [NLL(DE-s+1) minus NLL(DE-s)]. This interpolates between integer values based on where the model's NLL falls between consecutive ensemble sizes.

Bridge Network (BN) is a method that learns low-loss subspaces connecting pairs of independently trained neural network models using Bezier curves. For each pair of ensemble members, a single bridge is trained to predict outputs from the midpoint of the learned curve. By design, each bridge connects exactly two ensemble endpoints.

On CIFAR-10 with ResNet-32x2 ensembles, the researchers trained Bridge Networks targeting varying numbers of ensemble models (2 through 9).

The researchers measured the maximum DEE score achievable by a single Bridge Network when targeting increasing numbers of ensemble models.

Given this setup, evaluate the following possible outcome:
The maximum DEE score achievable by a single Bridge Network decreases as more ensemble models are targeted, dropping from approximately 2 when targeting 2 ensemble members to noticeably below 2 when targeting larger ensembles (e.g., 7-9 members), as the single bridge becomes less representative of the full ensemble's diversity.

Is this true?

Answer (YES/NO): NO